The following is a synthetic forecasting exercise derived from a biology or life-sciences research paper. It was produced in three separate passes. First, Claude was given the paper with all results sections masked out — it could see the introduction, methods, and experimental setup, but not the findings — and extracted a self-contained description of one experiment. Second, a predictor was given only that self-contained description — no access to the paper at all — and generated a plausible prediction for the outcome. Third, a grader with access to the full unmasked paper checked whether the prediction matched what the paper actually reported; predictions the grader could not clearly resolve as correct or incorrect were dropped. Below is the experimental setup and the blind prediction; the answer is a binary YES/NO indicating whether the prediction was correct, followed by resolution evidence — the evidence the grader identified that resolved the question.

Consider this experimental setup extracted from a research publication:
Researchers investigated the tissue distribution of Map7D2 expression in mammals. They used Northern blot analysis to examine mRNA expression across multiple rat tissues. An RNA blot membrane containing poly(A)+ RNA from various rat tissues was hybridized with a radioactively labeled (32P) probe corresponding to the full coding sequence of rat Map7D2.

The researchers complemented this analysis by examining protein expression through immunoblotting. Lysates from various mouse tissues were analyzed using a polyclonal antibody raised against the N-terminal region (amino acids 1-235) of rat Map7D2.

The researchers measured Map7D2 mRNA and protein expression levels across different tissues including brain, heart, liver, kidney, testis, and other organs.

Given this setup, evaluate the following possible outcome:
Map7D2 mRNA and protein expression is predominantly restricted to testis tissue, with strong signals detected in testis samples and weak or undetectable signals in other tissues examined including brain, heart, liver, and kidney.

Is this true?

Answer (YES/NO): NO